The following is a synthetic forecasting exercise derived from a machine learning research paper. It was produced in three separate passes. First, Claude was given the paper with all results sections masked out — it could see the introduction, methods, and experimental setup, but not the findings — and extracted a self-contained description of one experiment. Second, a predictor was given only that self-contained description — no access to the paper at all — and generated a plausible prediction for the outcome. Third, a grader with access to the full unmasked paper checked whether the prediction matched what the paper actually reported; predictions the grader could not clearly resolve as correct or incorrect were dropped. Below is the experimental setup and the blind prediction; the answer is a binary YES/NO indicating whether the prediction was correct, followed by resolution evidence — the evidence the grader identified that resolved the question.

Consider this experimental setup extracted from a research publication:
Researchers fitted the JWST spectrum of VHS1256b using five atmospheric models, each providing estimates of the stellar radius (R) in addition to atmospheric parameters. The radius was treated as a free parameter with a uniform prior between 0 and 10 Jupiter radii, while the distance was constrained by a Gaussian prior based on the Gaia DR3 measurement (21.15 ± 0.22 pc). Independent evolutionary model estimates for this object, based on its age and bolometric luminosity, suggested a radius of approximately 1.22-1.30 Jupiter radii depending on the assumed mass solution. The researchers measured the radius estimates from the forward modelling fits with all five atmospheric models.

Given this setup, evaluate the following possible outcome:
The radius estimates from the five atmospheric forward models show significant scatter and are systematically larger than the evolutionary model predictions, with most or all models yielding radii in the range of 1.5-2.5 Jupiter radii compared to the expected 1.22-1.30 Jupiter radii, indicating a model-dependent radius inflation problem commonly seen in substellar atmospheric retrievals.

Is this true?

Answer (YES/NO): NO